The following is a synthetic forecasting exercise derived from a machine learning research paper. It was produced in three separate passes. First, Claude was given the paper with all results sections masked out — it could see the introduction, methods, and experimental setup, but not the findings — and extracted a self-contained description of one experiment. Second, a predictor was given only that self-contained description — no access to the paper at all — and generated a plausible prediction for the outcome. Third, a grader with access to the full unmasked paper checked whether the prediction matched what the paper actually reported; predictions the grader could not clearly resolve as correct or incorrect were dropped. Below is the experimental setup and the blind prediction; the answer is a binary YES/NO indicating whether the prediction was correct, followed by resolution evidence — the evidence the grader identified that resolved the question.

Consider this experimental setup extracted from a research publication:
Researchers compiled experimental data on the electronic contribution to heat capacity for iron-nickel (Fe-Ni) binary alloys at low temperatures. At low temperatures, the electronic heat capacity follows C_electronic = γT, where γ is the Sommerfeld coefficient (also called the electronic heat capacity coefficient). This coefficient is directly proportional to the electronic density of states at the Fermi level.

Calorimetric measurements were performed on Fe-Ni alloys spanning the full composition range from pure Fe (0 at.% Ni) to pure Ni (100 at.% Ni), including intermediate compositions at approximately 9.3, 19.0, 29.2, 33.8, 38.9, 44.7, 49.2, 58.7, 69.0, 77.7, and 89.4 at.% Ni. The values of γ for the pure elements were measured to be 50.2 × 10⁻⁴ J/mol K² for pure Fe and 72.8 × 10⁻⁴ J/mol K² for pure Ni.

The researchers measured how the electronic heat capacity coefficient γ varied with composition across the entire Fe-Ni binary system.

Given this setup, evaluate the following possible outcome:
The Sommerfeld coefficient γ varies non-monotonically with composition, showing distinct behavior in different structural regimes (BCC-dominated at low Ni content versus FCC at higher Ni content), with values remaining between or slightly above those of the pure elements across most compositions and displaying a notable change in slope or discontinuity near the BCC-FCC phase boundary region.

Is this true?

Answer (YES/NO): NO